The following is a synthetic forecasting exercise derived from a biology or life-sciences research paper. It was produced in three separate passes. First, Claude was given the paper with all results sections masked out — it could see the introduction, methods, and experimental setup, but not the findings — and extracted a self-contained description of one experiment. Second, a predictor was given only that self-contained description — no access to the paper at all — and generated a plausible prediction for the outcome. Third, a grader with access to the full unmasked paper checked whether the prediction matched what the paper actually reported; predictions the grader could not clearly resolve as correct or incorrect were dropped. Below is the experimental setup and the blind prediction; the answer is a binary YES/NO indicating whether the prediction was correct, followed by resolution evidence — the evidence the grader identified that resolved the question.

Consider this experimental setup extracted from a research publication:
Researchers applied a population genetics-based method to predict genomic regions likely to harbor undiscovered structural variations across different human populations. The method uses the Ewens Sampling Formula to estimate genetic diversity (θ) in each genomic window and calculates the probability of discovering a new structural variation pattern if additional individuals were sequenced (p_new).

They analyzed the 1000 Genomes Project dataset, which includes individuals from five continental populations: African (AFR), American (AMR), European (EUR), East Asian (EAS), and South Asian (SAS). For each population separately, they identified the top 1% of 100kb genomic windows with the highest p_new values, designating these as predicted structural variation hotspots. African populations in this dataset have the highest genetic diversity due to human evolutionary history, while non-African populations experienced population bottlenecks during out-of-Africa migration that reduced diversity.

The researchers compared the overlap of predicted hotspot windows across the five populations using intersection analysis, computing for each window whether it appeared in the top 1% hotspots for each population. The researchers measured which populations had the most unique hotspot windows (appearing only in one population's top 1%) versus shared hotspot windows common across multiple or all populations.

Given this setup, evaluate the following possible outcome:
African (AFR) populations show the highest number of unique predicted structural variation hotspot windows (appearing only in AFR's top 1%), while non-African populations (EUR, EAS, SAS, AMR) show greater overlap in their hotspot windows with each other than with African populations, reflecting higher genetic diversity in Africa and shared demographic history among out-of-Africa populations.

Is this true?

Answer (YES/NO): NO